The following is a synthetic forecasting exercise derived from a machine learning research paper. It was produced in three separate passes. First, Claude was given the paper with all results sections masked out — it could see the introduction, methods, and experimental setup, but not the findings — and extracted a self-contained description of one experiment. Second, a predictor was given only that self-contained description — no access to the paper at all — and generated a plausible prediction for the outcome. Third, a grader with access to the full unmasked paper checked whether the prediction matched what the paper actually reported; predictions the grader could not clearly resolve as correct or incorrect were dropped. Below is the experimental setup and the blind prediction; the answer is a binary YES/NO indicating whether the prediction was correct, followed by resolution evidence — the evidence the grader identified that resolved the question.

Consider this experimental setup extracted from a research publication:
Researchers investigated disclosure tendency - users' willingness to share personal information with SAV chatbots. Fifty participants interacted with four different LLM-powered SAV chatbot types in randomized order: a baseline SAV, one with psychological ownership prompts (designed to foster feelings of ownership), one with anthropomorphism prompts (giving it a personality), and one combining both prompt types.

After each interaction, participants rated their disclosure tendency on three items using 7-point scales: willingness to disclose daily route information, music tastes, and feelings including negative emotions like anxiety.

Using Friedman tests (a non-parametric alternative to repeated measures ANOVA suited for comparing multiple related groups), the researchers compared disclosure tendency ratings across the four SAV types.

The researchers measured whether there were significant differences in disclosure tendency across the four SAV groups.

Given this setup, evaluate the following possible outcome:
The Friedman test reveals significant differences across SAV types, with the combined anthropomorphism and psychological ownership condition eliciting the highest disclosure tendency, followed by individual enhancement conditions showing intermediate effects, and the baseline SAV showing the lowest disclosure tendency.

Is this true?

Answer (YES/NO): NO